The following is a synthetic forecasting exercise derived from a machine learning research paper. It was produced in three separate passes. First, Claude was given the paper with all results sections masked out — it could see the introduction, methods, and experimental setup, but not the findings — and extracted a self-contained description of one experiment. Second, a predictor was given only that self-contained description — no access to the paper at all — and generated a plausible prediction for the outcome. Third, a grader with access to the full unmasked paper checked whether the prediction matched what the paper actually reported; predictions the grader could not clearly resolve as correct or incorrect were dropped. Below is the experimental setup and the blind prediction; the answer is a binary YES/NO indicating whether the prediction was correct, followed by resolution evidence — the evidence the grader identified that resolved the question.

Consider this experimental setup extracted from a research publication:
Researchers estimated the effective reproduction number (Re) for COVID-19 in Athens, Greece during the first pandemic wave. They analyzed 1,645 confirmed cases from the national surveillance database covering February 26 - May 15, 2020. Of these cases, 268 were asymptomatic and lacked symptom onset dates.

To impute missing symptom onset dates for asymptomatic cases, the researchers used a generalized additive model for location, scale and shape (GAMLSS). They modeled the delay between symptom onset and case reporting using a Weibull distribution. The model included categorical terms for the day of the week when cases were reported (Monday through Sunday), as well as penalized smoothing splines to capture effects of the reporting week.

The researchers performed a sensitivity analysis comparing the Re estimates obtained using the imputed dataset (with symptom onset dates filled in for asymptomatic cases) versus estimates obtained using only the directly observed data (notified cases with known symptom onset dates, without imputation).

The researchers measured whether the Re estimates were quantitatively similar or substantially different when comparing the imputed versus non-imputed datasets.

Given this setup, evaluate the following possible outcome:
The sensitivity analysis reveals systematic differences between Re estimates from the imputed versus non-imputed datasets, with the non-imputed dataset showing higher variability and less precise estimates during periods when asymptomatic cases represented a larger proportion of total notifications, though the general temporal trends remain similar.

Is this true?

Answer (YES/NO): NO